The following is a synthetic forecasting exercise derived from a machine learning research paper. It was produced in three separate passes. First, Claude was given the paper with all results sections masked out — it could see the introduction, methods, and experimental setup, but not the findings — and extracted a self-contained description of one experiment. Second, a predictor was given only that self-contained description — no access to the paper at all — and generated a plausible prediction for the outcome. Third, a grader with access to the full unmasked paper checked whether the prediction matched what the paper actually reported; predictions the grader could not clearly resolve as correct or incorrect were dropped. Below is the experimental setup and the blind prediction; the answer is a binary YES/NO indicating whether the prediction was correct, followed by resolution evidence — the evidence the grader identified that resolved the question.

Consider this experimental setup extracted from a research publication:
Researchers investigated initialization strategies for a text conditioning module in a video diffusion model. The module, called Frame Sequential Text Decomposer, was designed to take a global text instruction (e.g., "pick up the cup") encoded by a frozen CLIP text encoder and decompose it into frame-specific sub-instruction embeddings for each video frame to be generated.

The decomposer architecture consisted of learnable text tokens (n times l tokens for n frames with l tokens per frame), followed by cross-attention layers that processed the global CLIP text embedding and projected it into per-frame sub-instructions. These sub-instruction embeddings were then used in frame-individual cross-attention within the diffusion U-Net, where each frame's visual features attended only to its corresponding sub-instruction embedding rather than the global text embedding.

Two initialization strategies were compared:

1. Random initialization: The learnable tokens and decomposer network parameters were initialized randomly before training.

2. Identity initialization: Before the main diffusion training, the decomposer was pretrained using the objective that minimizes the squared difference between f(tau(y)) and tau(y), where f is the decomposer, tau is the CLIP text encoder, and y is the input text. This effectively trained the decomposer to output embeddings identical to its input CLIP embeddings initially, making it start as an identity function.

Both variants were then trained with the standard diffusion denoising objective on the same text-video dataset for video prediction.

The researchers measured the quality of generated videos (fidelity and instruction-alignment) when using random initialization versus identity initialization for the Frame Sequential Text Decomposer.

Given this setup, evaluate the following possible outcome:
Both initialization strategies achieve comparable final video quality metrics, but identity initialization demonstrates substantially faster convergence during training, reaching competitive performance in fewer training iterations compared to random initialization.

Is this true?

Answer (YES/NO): NO